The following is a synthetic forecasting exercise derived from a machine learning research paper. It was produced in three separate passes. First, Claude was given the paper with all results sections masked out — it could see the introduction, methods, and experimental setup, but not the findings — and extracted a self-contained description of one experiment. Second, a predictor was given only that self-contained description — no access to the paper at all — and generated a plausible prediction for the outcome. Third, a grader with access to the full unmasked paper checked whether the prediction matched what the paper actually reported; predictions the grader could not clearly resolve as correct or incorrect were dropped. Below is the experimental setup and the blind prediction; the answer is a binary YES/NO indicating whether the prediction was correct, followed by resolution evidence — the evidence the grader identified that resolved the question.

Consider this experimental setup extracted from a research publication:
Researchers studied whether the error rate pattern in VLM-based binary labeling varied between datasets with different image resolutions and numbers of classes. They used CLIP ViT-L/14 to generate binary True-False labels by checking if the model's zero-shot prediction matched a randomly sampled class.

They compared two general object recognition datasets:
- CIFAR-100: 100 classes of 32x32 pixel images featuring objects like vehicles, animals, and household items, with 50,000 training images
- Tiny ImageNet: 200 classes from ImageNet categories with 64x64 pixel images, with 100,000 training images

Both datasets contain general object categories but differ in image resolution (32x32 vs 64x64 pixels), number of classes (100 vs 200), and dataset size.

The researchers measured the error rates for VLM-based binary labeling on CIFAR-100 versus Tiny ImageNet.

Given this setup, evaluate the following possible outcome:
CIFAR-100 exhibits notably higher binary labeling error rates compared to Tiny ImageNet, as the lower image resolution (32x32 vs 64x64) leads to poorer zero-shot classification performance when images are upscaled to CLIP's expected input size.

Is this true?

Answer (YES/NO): YES